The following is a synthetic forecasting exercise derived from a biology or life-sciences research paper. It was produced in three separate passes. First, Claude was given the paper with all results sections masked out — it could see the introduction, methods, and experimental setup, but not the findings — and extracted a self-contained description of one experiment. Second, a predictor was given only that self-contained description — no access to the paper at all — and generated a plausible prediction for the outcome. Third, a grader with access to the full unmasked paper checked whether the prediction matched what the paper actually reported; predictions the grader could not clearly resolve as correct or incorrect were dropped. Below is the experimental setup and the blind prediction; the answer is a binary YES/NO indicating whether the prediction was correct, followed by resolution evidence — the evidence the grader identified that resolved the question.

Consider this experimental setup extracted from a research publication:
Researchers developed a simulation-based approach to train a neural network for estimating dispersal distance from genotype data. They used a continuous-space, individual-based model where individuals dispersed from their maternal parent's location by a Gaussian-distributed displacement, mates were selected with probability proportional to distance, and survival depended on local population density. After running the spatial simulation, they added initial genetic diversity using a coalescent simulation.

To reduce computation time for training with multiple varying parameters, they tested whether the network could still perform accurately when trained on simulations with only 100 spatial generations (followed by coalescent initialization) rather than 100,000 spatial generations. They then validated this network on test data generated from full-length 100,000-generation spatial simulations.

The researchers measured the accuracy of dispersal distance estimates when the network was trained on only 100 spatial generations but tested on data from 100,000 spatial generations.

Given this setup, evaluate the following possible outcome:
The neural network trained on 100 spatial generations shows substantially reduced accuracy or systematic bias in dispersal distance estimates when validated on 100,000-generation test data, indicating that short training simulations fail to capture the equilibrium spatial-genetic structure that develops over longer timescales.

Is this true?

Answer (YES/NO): NO